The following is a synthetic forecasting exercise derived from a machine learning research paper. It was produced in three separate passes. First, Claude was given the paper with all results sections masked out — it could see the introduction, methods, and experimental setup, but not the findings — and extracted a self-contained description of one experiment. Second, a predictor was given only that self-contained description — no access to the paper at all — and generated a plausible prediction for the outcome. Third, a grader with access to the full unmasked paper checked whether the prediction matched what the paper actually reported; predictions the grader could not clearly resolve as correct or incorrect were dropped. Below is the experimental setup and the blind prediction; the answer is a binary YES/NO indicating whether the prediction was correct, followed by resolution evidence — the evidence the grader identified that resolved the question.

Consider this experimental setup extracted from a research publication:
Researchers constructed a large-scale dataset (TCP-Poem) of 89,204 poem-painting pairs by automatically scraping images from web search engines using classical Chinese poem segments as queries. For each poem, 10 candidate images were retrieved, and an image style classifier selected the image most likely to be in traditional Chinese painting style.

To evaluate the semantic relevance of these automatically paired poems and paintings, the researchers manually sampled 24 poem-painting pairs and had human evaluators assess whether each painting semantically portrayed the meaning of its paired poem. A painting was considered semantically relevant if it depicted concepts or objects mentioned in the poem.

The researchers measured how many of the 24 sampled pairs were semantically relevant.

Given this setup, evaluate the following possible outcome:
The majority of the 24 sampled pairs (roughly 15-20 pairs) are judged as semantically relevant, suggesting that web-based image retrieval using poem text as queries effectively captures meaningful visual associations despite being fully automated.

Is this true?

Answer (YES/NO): NO